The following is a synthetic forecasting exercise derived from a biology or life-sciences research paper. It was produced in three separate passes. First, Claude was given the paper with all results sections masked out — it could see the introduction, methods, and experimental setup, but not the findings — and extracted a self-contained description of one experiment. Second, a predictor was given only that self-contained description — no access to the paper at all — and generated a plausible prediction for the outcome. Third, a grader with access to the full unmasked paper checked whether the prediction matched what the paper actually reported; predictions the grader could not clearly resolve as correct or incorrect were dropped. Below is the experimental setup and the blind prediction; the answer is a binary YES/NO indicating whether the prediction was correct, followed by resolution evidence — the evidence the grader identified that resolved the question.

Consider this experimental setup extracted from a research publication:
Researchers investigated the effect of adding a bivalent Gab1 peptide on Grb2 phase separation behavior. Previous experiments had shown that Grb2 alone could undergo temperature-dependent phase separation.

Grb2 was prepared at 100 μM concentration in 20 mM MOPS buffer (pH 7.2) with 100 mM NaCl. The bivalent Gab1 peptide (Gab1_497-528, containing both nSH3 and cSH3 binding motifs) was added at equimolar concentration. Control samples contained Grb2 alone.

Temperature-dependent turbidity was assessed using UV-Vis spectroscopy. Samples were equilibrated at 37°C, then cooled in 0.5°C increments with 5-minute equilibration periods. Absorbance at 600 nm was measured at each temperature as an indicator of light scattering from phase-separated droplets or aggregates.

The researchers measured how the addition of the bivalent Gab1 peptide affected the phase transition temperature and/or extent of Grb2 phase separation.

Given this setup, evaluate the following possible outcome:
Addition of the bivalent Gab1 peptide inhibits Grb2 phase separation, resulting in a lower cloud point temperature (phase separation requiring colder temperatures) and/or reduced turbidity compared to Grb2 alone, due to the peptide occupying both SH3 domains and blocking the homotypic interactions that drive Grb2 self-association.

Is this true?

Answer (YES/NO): NO